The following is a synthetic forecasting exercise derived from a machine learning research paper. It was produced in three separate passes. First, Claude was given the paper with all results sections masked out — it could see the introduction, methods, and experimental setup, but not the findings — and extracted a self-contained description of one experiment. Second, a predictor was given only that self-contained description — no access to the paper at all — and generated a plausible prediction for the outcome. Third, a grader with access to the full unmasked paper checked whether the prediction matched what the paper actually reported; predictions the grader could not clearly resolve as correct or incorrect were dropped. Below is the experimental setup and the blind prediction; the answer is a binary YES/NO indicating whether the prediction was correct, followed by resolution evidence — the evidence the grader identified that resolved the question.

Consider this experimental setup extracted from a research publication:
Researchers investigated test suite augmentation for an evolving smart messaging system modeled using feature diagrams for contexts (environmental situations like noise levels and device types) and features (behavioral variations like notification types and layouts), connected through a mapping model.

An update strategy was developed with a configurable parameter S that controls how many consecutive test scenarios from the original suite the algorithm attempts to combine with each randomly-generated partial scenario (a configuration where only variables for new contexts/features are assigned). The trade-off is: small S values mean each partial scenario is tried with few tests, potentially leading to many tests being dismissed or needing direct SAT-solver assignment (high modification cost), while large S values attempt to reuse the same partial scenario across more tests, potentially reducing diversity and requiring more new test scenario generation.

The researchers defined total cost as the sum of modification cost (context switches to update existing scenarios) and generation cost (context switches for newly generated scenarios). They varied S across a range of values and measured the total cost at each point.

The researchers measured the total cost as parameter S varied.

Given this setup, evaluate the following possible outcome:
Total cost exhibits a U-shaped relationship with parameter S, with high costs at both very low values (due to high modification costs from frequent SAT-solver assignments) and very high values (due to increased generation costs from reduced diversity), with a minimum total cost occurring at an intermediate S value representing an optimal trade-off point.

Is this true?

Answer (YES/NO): YES